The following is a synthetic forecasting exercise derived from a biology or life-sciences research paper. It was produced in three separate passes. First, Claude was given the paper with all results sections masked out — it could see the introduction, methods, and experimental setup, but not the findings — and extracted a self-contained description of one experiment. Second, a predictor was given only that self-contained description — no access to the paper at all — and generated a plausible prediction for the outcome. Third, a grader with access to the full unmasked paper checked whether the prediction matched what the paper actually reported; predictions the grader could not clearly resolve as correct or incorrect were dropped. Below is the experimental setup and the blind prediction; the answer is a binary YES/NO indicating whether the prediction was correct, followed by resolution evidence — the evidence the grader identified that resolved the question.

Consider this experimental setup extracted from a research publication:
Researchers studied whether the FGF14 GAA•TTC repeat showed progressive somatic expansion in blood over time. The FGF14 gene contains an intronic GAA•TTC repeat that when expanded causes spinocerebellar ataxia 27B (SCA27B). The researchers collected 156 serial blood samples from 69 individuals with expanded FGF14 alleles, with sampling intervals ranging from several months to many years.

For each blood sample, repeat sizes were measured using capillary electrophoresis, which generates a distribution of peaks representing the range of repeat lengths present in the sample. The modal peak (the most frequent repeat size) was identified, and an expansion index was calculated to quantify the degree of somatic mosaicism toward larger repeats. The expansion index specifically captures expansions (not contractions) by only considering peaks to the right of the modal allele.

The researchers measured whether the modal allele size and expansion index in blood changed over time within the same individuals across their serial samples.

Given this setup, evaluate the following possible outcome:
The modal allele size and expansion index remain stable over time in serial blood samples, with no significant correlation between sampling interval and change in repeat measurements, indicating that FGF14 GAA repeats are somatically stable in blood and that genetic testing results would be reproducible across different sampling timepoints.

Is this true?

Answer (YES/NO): YES